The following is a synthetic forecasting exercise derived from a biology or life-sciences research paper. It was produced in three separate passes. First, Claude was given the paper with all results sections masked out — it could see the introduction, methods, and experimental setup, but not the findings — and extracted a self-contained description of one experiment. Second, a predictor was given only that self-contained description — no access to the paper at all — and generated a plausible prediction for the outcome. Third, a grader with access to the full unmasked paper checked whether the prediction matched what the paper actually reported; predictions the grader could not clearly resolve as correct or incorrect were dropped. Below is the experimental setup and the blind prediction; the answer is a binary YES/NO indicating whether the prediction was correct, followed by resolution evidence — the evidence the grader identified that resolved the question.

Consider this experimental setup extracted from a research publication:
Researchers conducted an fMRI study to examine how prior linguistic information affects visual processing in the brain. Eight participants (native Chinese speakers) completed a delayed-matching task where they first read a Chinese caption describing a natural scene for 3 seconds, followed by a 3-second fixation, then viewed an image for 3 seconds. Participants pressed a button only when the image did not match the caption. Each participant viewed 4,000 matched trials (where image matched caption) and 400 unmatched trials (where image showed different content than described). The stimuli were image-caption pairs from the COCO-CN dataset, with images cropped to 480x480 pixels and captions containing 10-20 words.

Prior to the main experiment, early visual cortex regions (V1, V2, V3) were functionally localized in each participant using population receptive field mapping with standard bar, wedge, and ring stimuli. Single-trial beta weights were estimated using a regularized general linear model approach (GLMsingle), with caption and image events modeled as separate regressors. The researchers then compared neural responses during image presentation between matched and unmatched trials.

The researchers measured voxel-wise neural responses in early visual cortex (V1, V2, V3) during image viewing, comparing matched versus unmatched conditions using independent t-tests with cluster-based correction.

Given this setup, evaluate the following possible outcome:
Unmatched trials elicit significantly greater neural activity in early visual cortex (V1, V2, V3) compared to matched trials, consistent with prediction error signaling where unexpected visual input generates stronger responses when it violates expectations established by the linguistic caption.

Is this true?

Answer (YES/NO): YES